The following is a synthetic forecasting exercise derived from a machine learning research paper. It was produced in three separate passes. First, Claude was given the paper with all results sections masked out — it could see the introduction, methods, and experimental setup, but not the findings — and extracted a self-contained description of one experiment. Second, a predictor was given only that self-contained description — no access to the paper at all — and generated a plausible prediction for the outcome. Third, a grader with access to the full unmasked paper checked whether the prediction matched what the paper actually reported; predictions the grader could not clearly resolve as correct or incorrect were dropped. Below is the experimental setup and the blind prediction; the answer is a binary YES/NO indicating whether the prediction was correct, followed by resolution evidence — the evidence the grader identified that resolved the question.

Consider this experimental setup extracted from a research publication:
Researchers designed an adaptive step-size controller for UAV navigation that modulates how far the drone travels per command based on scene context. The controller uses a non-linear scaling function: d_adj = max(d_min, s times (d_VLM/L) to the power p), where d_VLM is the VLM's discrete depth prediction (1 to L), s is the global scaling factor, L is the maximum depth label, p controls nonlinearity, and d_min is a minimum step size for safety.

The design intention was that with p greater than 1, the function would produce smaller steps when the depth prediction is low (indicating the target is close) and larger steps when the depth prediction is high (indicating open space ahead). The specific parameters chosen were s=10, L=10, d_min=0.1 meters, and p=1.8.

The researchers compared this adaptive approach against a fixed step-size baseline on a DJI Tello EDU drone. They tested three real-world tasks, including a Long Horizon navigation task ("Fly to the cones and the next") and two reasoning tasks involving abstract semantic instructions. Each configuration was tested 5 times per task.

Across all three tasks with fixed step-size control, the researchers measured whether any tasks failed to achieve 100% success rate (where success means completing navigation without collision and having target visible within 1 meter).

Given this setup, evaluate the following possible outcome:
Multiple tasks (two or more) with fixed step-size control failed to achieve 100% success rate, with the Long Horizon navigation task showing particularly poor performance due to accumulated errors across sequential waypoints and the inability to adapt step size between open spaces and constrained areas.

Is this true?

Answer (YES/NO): NO